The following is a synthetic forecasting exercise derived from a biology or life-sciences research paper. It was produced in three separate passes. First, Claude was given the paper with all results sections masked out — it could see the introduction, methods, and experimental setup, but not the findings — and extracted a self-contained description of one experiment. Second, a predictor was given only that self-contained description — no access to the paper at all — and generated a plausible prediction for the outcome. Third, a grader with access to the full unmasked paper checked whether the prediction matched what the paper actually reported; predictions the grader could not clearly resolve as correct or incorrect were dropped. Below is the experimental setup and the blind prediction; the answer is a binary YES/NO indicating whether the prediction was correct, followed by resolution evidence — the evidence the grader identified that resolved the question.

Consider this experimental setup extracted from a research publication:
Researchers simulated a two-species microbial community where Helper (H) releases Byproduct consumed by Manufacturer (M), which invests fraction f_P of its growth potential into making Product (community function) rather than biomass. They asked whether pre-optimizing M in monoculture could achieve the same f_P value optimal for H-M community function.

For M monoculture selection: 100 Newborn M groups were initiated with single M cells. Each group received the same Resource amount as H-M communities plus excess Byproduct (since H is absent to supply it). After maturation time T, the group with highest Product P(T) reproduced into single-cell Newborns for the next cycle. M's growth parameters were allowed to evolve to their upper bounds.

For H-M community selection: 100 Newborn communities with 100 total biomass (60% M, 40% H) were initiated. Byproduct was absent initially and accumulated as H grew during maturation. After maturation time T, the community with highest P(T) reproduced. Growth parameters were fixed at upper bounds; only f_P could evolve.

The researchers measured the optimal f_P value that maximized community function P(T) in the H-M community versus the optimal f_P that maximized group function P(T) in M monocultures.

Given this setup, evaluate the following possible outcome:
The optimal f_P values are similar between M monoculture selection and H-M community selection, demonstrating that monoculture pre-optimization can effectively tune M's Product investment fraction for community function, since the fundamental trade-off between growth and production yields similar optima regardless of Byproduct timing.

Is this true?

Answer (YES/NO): NO